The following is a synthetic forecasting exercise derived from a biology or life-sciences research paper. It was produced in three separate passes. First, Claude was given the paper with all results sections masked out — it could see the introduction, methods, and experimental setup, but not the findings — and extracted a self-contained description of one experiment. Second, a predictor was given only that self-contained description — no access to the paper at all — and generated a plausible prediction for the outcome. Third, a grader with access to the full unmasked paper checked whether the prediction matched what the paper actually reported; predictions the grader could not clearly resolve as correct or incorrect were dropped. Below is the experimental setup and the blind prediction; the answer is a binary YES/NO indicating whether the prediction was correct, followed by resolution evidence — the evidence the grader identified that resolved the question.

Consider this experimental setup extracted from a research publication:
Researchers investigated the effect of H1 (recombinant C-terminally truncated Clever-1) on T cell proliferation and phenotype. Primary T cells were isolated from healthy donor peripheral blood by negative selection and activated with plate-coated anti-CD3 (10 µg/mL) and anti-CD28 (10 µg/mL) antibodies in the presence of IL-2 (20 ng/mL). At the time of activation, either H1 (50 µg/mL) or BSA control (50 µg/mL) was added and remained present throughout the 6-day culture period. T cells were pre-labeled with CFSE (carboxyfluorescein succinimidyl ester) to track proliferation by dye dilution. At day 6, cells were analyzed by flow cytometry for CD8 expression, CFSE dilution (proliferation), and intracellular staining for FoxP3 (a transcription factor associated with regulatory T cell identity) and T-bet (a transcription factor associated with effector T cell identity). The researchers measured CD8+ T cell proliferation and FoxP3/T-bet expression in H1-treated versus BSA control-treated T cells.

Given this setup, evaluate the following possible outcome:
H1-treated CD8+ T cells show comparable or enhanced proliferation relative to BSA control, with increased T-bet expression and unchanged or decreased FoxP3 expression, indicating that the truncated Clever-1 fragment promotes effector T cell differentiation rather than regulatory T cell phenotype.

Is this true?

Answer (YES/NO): NO